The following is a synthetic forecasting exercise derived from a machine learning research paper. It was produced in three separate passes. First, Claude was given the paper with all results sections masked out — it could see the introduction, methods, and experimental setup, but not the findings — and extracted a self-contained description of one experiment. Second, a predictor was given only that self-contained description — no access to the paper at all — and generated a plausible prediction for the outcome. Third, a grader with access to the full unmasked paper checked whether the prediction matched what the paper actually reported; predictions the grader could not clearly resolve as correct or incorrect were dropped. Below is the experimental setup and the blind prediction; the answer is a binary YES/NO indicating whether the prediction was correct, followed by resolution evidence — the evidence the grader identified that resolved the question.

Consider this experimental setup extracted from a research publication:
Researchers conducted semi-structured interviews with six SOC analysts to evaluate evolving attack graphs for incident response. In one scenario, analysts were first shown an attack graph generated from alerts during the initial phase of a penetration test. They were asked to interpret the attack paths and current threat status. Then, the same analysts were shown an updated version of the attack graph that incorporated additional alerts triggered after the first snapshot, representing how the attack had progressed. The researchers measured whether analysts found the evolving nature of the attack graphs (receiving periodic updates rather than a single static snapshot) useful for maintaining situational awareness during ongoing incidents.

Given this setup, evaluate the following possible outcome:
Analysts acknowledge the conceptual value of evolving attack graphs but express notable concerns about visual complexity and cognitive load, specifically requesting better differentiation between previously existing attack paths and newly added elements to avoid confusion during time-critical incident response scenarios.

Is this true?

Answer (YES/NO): NO